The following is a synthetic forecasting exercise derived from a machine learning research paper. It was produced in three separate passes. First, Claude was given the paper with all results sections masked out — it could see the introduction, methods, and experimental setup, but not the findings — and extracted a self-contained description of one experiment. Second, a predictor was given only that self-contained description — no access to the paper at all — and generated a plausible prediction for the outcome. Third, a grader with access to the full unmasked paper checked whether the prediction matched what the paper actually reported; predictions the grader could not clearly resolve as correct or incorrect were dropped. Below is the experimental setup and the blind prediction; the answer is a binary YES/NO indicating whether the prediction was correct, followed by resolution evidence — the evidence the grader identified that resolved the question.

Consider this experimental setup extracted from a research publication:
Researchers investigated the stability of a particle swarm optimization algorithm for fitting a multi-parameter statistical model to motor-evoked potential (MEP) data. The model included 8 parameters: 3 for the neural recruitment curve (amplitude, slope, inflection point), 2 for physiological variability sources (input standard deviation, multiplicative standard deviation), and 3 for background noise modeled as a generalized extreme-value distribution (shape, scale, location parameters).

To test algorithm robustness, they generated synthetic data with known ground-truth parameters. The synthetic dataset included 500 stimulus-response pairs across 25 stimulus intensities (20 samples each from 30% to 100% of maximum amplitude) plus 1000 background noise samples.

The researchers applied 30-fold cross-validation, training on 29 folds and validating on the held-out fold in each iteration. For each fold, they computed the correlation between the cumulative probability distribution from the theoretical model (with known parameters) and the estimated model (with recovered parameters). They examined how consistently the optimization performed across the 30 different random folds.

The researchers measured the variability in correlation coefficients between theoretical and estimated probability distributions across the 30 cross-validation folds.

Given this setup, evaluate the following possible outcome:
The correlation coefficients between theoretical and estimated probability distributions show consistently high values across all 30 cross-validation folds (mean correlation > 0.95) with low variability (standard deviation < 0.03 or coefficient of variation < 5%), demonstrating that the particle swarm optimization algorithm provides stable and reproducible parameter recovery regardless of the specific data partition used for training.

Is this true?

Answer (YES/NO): YES